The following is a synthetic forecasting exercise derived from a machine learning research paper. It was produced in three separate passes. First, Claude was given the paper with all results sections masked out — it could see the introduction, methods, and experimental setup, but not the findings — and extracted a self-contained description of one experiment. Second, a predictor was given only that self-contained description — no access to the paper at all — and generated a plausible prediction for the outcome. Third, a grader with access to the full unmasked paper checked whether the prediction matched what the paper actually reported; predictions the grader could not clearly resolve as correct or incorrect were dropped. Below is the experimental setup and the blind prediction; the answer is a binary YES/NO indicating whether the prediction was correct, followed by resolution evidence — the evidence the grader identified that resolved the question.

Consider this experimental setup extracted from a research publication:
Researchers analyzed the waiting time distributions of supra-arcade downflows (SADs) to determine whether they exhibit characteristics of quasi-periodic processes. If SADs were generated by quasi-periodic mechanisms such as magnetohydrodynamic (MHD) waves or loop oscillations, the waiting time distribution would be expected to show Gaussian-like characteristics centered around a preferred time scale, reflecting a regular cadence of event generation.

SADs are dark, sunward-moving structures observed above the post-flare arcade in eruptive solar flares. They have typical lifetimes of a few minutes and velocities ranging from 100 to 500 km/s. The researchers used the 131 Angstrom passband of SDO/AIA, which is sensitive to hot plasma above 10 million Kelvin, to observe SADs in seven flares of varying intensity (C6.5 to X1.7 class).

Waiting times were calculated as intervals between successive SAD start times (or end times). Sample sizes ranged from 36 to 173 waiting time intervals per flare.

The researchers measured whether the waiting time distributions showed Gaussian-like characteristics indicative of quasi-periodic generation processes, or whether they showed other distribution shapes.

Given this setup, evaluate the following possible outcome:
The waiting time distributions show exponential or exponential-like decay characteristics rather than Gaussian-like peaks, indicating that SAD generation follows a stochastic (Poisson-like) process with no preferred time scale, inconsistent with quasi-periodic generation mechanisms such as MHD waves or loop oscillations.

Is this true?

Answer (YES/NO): NO